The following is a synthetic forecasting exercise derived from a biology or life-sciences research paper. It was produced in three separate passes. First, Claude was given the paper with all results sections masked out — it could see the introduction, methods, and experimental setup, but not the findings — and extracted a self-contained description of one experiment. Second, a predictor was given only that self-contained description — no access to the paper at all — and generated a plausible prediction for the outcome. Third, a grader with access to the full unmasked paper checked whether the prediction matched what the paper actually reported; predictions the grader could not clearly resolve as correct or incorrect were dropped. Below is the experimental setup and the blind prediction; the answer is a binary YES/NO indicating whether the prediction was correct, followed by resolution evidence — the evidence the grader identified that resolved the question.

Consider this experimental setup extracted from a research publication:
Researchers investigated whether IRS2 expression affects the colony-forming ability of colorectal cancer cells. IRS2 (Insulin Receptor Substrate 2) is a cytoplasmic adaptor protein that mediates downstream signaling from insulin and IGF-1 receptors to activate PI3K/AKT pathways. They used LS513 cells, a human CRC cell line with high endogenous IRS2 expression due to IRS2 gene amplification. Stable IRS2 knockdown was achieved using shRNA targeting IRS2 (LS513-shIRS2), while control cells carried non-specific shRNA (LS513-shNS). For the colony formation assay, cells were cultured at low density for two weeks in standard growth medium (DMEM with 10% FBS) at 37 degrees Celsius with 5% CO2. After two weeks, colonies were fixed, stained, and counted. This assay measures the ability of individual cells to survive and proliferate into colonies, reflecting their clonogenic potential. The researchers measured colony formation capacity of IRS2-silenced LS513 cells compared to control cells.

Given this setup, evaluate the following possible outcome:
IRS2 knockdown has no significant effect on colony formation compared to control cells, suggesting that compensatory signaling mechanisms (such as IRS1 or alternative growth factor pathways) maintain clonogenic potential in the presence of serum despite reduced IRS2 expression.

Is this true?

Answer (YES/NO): NO